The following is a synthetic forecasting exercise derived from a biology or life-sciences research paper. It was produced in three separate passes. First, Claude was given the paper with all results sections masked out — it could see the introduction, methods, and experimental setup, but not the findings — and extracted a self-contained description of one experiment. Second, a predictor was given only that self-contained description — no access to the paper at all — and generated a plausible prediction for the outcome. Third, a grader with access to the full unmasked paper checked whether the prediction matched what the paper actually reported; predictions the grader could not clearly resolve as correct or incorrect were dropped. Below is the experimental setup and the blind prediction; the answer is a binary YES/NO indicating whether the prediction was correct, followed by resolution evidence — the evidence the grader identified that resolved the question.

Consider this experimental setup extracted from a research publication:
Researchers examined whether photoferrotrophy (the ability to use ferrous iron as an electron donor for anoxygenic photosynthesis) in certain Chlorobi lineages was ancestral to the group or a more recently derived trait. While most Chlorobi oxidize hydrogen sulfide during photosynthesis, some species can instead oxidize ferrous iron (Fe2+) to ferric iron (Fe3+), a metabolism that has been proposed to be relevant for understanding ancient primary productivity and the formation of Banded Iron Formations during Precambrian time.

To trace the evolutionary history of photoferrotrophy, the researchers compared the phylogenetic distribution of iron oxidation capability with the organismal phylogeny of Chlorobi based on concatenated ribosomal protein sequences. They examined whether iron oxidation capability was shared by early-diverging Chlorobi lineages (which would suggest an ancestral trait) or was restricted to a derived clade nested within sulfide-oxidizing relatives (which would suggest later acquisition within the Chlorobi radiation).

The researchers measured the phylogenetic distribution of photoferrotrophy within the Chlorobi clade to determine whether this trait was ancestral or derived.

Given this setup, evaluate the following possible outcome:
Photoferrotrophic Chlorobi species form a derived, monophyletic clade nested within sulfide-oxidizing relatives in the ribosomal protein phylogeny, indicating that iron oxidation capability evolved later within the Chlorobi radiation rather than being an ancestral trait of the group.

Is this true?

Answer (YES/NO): YES